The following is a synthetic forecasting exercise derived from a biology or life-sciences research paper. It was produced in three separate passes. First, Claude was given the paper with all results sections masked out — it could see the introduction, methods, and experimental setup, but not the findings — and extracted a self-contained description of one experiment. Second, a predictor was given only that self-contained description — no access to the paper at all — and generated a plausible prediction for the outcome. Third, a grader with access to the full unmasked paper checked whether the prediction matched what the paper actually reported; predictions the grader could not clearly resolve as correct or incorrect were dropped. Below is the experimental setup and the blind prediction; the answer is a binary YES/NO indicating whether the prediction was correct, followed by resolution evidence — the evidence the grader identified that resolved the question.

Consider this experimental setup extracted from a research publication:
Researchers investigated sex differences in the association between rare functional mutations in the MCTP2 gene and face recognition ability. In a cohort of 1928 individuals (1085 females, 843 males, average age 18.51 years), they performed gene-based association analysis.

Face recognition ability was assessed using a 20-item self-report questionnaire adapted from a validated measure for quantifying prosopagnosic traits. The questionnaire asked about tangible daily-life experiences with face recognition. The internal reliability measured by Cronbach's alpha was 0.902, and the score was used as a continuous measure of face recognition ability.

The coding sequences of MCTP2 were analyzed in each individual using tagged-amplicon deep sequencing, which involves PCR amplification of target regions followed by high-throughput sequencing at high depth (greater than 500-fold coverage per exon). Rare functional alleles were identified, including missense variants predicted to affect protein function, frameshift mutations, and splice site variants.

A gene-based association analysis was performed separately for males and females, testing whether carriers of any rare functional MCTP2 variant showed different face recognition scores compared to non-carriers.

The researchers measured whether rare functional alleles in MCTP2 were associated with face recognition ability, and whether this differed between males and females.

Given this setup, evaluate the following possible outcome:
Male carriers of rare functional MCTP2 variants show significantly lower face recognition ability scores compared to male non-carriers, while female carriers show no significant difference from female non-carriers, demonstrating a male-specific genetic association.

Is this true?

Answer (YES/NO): YES